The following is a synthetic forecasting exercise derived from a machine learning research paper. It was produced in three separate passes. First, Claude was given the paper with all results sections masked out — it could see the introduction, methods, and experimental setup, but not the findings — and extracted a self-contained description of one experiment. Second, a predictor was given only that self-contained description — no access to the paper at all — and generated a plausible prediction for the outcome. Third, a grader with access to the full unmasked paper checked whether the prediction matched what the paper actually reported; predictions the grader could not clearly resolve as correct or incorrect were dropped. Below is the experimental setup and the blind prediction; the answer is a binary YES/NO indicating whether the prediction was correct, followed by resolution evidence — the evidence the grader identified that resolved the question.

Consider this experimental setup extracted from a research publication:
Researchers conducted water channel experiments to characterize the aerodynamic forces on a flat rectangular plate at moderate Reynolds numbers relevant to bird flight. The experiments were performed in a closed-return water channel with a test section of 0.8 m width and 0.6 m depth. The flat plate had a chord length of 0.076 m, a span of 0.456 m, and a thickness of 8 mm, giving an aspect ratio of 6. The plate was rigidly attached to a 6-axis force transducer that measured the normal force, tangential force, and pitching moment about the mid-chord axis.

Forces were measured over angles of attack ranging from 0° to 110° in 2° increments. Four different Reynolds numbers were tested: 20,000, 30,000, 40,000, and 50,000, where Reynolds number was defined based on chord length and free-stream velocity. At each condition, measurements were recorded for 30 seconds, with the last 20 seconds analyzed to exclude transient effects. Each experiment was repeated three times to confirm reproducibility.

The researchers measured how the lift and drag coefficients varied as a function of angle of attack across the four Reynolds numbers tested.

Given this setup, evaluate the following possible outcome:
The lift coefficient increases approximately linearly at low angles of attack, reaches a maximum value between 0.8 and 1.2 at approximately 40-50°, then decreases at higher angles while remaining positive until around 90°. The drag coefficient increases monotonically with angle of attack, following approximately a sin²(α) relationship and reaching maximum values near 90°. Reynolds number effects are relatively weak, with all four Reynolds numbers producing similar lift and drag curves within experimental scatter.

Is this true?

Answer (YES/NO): NO